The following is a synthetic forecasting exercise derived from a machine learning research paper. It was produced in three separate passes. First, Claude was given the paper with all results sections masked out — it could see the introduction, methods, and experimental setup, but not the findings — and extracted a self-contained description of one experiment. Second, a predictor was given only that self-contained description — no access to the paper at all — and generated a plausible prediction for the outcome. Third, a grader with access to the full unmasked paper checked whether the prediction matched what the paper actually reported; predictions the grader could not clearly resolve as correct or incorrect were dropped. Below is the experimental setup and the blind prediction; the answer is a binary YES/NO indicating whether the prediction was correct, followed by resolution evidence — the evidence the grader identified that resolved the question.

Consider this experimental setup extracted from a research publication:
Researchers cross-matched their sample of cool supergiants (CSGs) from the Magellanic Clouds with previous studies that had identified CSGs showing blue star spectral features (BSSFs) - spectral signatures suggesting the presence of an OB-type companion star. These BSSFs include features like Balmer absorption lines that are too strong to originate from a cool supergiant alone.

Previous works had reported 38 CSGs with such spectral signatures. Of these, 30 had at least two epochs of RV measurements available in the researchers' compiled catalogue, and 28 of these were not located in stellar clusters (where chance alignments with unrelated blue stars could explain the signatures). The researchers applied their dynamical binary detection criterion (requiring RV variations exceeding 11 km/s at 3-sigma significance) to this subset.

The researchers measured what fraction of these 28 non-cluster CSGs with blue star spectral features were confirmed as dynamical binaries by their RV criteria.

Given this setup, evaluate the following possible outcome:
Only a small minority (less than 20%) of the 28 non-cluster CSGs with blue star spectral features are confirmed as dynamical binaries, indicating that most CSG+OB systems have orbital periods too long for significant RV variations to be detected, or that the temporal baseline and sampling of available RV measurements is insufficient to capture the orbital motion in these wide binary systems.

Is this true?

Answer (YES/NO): NO